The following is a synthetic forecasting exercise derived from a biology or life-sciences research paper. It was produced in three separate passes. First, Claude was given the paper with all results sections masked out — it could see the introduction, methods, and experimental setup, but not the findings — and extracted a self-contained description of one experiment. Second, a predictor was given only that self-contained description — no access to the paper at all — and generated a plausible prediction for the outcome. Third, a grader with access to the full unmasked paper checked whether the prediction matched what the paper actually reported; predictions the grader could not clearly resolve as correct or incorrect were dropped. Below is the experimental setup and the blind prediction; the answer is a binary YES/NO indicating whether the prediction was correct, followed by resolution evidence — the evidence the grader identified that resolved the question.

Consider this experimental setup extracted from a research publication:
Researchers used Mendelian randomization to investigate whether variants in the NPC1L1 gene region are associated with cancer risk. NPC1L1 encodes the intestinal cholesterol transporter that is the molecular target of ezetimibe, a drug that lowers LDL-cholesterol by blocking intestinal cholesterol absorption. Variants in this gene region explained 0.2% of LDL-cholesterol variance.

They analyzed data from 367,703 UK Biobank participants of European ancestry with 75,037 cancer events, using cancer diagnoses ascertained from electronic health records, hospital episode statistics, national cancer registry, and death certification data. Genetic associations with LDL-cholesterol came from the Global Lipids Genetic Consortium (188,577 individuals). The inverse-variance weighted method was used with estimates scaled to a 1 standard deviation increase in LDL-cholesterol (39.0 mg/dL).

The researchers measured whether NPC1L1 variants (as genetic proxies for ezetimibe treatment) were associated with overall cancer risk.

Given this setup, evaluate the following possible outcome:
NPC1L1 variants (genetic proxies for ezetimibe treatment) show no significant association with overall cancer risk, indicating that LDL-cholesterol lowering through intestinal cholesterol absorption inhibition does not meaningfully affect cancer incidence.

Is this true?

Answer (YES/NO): YES